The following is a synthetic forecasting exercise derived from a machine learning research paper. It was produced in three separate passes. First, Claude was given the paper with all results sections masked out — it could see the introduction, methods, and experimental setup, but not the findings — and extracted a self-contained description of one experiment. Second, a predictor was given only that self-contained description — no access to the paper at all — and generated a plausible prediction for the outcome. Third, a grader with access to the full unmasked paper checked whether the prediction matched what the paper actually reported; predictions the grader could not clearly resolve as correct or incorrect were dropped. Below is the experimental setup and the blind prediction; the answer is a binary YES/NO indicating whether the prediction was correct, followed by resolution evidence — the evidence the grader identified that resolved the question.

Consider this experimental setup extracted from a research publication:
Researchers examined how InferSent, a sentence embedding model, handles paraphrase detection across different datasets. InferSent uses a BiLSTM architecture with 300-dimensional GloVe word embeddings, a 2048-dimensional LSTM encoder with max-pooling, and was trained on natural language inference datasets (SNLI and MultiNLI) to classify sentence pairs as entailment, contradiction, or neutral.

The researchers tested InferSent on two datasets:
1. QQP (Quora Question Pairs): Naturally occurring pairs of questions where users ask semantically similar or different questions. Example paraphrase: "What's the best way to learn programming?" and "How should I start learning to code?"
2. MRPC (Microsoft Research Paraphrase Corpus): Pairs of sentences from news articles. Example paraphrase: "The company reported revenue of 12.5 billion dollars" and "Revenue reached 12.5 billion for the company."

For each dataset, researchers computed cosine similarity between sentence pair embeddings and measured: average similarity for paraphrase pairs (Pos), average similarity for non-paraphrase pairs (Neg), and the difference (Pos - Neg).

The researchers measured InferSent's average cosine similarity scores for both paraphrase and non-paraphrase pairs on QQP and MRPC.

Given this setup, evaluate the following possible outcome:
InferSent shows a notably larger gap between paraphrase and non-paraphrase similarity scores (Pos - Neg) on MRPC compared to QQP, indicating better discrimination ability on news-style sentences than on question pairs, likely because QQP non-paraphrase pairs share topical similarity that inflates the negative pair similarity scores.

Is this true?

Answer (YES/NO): NO